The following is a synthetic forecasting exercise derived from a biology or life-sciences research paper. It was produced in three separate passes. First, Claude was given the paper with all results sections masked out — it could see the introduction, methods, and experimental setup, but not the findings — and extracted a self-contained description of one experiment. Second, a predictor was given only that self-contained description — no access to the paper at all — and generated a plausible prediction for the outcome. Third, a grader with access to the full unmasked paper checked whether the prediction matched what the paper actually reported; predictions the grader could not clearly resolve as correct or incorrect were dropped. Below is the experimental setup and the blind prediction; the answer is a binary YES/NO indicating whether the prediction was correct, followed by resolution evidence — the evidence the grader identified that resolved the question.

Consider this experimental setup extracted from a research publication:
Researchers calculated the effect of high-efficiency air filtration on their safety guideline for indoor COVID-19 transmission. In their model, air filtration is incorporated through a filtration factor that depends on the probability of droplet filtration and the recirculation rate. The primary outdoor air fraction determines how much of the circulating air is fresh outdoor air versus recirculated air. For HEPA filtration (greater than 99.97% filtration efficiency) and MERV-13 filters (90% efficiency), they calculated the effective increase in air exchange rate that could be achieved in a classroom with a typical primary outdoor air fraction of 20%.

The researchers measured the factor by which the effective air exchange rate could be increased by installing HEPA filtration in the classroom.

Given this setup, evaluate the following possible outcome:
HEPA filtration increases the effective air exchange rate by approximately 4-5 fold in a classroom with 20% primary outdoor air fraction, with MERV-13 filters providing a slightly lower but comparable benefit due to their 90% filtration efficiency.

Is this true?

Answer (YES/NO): YES